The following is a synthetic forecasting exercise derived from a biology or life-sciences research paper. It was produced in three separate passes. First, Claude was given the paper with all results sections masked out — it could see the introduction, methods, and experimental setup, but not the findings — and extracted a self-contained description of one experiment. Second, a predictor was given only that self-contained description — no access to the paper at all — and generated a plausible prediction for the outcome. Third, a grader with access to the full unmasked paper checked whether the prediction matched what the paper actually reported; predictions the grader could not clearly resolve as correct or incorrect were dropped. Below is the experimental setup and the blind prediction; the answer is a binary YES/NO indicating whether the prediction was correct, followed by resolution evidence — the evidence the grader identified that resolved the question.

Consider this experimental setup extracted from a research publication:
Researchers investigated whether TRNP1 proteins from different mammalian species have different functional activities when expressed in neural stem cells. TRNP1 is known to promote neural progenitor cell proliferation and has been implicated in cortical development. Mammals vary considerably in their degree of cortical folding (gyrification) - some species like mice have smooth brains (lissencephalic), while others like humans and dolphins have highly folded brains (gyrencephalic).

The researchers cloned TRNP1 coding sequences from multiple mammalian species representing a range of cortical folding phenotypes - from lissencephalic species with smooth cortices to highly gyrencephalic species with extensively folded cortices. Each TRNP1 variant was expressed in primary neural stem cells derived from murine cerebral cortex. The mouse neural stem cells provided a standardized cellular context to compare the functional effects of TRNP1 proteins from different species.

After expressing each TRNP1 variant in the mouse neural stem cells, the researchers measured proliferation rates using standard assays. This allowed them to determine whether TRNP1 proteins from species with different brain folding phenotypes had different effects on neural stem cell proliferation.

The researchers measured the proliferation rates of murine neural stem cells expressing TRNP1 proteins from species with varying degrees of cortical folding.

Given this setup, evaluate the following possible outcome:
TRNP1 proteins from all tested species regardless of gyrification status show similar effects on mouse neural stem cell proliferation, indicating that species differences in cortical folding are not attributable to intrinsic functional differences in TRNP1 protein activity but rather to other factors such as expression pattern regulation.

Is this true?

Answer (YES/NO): NO